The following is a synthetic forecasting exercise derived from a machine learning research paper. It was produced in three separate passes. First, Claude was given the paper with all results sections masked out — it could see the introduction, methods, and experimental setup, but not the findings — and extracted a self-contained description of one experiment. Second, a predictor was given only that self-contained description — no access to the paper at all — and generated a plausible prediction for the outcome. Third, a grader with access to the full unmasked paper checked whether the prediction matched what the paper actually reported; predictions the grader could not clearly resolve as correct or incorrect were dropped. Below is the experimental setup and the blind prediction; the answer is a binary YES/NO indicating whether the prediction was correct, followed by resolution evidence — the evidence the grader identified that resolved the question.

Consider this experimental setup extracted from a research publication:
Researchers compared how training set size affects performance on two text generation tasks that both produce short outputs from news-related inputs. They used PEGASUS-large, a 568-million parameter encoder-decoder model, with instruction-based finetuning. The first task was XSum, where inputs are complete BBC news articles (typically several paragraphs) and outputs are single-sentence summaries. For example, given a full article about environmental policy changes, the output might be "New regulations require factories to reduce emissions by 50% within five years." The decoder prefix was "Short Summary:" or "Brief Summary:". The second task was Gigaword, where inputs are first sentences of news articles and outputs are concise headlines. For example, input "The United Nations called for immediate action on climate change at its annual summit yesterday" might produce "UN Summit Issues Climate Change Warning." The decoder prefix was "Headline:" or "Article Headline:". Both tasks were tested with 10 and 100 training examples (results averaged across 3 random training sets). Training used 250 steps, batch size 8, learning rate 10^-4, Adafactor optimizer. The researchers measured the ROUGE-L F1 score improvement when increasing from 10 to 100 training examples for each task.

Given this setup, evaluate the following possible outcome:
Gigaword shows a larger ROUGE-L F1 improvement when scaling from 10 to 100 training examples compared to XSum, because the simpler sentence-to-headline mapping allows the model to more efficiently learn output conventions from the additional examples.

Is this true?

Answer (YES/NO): NO